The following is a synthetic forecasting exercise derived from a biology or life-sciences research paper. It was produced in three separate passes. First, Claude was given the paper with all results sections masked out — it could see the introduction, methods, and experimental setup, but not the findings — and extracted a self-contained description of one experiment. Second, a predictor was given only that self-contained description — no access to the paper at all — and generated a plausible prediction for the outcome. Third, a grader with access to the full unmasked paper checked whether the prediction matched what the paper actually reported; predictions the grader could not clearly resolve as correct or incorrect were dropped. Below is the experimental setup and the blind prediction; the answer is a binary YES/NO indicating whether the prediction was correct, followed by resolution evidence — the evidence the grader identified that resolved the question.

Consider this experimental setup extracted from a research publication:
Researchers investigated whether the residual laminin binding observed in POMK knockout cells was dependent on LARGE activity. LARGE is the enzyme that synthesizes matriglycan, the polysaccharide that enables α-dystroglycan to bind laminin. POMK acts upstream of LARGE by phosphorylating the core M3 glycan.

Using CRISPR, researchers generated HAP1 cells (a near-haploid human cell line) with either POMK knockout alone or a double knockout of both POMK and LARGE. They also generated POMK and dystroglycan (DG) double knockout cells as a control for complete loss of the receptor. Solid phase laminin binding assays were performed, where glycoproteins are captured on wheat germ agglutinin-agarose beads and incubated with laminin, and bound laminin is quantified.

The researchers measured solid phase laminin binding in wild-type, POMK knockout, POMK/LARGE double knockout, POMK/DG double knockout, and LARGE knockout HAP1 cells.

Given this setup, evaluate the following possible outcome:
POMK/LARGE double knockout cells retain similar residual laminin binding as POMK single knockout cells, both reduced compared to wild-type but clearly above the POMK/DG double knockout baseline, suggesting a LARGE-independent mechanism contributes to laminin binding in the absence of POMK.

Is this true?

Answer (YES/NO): NO